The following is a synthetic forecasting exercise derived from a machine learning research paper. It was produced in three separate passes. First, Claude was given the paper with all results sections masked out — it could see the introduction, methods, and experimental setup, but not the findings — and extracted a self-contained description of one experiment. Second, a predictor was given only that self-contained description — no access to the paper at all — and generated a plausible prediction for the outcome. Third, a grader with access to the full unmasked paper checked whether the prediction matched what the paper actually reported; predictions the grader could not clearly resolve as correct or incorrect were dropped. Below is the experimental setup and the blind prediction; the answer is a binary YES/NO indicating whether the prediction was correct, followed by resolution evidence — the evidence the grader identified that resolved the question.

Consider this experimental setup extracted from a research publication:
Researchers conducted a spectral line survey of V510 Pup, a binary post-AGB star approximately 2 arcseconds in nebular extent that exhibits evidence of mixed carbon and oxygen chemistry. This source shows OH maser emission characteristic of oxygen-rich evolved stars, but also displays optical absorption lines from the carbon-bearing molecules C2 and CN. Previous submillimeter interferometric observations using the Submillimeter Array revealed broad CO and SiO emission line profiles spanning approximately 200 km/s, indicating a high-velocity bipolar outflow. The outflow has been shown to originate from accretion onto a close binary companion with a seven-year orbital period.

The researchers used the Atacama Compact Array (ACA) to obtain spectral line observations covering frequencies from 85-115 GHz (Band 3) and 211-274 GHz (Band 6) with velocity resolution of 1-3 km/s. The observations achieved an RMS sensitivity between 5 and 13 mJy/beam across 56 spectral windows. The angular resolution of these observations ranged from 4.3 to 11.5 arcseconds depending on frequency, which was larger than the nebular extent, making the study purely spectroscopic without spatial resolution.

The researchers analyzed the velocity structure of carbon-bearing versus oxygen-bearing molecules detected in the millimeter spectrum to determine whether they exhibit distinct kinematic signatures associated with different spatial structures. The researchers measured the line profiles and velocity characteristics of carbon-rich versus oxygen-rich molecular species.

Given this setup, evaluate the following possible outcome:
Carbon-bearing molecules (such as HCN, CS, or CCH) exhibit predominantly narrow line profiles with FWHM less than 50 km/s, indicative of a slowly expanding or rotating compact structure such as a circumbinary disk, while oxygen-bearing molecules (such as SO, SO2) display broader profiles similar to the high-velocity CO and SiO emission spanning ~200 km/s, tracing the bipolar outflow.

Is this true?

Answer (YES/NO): NO